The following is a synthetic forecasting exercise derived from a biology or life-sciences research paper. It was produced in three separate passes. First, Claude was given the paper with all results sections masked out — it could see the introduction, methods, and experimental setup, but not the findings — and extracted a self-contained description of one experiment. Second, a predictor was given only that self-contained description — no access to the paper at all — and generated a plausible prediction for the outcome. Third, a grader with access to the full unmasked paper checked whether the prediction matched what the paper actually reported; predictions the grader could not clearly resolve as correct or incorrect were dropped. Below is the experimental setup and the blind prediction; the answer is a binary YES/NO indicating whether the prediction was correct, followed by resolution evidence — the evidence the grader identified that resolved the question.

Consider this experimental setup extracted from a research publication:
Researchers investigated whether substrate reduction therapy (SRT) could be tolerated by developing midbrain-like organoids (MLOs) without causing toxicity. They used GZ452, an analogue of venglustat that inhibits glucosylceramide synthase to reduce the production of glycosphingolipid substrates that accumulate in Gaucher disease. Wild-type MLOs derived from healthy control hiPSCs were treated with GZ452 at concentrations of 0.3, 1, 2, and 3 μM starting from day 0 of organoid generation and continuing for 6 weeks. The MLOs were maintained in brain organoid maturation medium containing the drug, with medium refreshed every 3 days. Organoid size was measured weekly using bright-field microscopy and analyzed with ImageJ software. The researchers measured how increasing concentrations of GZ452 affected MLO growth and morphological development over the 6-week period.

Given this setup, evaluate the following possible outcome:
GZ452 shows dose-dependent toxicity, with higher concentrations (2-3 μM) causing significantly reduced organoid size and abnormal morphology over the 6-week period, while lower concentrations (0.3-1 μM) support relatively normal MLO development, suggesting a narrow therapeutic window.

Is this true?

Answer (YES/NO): NO